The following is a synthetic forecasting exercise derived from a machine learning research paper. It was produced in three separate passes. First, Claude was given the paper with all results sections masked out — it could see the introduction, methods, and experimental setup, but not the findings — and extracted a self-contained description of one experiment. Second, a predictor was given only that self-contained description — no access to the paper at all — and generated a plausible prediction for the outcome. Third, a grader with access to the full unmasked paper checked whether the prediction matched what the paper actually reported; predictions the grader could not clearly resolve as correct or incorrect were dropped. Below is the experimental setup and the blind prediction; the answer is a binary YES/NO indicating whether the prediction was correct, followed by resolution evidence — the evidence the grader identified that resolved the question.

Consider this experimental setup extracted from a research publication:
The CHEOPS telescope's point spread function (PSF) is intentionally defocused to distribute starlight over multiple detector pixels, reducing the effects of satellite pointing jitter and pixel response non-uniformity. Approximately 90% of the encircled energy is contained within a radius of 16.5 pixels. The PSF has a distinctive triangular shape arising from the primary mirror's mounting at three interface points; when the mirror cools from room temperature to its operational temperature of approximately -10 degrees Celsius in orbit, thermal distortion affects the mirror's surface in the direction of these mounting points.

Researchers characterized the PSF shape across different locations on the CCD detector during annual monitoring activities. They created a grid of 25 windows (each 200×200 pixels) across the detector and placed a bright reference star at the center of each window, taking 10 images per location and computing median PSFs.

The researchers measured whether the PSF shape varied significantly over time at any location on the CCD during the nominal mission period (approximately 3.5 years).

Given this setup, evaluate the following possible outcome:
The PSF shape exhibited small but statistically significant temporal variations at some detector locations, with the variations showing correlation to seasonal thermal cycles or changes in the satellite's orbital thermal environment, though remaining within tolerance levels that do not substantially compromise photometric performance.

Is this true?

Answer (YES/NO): NO